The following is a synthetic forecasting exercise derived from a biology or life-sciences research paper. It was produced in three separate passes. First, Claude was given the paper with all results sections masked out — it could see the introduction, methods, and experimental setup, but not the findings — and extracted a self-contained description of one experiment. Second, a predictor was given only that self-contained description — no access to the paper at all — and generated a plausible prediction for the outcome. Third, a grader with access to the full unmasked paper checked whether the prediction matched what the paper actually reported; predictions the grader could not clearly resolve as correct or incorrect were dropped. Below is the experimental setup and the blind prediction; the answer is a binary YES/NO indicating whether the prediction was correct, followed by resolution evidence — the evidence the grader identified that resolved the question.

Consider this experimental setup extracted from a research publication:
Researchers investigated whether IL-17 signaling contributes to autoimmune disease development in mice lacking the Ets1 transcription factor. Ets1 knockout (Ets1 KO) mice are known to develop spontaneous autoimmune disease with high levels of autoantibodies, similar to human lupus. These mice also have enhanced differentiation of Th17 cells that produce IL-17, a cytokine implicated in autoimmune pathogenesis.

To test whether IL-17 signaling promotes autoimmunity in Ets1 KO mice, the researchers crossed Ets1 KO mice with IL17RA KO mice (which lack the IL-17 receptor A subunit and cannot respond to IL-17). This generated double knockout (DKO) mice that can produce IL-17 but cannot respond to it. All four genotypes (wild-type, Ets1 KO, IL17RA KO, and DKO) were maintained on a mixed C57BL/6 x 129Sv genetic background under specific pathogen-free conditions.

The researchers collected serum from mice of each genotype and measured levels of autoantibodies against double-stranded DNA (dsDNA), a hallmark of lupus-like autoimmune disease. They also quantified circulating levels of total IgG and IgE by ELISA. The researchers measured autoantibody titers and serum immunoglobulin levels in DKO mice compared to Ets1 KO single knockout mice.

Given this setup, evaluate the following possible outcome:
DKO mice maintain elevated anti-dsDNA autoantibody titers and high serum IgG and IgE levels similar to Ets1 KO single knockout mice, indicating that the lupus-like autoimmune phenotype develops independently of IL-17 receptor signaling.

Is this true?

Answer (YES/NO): NO